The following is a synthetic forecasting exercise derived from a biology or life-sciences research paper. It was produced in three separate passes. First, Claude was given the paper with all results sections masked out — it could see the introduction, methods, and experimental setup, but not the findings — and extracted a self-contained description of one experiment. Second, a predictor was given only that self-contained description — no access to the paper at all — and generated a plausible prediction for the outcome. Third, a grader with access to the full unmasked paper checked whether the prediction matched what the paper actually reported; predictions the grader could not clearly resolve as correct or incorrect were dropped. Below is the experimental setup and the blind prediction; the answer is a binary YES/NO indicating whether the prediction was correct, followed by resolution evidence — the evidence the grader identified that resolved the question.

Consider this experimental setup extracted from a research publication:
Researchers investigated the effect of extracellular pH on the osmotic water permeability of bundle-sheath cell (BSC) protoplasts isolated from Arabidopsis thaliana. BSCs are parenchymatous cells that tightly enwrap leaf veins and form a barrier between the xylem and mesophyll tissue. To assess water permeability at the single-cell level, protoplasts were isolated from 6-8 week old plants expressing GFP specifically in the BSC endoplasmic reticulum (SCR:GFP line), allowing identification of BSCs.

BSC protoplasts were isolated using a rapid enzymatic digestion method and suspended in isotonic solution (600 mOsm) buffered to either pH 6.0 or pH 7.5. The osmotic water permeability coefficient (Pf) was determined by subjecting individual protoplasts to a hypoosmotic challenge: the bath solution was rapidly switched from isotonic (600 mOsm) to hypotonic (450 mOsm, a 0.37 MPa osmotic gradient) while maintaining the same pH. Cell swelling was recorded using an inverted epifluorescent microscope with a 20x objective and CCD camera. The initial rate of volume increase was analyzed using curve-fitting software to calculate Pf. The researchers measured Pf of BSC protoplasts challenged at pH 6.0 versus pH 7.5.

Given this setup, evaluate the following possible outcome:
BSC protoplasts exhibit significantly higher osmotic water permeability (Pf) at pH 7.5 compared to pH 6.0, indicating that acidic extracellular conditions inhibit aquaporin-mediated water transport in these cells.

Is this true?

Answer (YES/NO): NO